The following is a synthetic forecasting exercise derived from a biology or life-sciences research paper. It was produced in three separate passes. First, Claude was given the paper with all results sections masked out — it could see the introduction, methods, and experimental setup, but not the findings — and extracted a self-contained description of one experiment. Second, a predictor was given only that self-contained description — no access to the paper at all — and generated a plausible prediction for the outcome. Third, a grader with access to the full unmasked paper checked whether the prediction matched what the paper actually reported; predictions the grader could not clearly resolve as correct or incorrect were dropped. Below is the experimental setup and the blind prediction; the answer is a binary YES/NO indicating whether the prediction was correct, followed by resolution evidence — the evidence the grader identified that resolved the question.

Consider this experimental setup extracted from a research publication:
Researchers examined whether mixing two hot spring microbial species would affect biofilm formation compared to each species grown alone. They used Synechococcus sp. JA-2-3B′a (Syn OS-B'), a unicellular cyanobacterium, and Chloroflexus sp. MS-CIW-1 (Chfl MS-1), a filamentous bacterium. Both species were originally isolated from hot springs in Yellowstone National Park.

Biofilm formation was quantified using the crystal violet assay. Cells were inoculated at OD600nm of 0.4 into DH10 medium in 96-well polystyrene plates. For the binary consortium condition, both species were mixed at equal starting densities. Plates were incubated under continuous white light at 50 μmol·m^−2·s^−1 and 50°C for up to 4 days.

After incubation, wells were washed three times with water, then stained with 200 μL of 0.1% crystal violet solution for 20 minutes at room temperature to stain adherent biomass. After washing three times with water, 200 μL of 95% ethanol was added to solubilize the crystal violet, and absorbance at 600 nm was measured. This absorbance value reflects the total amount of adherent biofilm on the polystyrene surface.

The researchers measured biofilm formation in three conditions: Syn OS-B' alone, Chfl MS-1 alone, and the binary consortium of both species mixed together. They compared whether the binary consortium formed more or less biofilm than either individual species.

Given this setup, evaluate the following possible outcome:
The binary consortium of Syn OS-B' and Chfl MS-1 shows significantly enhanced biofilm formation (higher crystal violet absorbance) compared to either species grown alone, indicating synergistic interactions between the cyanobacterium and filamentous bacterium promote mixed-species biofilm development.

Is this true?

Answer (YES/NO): YES